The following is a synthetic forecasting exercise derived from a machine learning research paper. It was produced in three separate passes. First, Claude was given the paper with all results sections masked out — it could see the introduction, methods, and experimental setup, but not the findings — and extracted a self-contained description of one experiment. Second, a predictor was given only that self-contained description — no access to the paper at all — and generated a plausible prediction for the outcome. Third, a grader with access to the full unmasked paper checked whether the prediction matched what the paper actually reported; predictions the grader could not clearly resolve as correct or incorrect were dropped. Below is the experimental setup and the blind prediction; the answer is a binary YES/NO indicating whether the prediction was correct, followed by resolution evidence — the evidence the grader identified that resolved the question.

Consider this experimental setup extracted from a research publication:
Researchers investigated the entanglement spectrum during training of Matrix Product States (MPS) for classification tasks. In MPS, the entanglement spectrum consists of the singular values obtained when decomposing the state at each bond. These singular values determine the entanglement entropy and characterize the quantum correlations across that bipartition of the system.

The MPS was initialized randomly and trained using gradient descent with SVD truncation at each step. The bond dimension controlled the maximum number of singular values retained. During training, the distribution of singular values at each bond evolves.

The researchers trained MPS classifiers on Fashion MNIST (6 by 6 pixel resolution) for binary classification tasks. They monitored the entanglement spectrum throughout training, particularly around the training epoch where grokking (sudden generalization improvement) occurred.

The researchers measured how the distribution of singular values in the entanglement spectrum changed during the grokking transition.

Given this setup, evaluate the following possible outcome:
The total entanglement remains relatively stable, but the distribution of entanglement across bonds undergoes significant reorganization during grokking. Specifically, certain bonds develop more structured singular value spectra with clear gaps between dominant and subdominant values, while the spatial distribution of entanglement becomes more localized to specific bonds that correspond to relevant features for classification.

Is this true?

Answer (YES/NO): NO